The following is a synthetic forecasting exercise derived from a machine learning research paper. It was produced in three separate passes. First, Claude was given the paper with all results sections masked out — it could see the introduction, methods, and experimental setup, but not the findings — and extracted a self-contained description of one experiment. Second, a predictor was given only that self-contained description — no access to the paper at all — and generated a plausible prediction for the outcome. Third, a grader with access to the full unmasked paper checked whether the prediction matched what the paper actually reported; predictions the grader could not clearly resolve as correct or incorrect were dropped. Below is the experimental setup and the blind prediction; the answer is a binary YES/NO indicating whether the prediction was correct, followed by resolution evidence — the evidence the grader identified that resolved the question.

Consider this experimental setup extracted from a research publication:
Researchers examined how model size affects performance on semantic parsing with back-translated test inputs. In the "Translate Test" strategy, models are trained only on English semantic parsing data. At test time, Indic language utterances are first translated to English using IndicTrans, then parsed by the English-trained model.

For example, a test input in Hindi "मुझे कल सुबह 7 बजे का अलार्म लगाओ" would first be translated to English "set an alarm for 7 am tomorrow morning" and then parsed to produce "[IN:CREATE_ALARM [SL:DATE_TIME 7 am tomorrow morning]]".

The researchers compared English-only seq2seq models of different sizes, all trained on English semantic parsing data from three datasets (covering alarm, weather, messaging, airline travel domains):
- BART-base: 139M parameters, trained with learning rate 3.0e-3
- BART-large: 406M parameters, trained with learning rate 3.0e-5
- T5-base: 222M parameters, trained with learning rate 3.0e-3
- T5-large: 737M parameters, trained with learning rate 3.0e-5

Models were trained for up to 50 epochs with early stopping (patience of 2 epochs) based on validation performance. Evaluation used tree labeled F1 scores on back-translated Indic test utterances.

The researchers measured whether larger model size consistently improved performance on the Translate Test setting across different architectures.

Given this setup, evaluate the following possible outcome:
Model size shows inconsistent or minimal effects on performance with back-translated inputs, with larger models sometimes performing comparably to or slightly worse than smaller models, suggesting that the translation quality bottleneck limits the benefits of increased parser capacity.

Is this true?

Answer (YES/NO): NO